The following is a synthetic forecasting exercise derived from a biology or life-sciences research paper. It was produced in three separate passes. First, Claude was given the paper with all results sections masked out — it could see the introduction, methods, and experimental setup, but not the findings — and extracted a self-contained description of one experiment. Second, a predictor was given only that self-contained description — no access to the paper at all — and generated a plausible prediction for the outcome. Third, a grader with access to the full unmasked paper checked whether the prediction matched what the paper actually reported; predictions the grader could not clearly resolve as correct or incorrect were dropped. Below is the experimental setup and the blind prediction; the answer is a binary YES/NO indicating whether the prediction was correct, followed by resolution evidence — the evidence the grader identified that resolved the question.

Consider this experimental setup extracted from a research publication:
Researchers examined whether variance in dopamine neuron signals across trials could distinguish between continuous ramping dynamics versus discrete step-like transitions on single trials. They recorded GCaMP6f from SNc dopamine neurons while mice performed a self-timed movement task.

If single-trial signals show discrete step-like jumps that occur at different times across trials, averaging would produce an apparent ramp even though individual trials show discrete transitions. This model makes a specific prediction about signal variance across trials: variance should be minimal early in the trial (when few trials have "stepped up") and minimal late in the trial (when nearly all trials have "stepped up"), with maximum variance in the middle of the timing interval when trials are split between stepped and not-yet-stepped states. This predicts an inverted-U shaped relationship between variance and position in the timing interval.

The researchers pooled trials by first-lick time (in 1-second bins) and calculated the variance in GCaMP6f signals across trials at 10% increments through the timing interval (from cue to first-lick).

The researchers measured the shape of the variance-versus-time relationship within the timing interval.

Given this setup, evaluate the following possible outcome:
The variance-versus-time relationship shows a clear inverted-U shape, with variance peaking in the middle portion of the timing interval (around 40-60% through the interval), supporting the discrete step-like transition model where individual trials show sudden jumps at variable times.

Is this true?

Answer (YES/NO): NO